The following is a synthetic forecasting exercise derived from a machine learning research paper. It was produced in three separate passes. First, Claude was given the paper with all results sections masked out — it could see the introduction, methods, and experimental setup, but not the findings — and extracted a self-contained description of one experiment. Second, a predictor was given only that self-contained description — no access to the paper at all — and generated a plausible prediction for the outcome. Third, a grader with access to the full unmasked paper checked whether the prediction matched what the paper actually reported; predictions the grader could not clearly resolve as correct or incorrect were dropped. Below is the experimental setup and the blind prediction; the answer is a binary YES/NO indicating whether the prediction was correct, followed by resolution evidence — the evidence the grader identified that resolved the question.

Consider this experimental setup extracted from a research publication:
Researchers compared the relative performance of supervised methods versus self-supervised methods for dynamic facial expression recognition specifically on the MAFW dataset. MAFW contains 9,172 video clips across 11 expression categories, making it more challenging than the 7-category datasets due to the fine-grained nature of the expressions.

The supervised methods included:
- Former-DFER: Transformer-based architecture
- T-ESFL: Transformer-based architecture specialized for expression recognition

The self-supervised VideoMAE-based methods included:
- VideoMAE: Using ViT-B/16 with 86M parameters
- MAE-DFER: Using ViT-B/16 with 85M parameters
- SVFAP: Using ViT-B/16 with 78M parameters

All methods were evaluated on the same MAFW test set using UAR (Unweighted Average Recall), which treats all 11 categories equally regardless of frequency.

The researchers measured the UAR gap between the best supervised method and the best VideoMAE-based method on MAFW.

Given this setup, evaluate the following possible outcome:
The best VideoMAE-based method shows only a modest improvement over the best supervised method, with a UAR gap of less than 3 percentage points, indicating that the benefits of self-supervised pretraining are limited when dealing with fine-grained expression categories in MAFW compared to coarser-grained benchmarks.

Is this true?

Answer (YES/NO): NO